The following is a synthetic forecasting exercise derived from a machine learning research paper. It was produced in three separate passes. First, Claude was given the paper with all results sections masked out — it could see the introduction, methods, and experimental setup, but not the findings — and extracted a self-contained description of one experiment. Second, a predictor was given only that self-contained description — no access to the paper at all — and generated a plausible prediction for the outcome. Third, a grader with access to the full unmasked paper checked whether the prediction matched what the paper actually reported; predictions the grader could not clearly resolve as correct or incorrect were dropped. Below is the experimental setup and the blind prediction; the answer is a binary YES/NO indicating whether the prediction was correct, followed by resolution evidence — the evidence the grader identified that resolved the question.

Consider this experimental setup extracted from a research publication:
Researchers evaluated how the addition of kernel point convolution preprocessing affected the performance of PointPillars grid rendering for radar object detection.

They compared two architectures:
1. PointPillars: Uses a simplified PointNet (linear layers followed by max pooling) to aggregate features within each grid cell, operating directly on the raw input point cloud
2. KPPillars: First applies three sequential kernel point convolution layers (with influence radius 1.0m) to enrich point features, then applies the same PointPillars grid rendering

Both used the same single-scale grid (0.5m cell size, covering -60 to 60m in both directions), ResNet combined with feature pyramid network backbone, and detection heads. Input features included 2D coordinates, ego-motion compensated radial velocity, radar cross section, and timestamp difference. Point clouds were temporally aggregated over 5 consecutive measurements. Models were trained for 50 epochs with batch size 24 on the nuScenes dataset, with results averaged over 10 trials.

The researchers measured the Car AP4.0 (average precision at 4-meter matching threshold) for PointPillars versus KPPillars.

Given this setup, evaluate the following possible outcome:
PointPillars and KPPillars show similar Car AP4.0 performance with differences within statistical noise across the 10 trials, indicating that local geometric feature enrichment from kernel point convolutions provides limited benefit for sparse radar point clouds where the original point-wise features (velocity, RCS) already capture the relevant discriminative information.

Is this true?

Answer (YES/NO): NO